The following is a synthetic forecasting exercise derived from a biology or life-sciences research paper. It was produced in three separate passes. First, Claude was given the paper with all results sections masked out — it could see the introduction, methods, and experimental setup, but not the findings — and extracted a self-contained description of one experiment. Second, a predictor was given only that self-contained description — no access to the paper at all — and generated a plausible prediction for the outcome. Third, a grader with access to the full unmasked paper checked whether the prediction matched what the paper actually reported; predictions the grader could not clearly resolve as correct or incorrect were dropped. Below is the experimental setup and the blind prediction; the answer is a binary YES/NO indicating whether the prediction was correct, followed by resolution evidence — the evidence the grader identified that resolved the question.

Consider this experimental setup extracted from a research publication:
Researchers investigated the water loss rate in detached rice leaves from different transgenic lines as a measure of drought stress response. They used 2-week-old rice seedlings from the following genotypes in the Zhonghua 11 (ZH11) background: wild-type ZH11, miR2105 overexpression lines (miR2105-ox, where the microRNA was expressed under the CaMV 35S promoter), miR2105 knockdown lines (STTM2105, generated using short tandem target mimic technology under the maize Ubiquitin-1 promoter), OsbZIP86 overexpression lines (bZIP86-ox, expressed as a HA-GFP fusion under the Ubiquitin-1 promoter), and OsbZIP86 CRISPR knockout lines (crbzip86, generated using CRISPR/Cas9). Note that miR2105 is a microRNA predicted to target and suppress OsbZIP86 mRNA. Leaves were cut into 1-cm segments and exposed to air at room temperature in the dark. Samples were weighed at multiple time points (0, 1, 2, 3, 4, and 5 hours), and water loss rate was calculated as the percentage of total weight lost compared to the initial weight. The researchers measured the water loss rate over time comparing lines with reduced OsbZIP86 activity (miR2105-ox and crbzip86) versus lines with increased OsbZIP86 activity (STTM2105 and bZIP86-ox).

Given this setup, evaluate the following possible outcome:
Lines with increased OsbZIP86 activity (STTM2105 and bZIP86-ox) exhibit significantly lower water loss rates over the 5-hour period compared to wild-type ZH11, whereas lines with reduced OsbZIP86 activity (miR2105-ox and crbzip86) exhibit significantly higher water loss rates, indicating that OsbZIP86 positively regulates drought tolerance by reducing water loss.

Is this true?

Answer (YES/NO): YES